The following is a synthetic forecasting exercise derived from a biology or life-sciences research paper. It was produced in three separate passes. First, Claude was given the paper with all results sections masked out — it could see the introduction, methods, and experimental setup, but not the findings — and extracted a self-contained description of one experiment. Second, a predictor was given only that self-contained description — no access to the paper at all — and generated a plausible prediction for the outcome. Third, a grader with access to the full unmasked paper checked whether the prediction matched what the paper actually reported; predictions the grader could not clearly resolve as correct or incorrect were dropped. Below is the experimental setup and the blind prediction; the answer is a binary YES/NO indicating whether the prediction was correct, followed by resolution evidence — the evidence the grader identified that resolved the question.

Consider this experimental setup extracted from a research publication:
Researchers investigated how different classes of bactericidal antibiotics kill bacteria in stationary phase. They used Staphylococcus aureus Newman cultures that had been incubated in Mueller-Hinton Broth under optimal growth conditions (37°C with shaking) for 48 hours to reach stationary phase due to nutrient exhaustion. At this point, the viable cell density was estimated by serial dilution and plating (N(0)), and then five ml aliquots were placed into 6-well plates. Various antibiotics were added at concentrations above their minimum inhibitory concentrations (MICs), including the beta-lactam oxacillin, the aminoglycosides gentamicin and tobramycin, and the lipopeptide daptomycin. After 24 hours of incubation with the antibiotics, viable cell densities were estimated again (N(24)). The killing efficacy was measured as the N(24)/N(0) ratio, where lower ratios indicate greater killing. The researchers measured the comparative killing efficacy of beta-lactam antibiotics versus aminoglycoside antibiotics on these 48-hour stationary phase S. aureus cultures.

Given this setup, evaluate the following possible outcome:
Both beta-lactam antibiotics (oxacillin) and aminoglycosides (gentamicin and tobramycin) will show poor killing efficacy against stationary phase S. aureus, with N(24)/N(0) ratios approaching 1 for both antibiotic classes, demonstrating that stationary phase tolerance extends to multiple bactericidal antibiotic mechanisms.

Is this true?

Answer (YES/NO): NO